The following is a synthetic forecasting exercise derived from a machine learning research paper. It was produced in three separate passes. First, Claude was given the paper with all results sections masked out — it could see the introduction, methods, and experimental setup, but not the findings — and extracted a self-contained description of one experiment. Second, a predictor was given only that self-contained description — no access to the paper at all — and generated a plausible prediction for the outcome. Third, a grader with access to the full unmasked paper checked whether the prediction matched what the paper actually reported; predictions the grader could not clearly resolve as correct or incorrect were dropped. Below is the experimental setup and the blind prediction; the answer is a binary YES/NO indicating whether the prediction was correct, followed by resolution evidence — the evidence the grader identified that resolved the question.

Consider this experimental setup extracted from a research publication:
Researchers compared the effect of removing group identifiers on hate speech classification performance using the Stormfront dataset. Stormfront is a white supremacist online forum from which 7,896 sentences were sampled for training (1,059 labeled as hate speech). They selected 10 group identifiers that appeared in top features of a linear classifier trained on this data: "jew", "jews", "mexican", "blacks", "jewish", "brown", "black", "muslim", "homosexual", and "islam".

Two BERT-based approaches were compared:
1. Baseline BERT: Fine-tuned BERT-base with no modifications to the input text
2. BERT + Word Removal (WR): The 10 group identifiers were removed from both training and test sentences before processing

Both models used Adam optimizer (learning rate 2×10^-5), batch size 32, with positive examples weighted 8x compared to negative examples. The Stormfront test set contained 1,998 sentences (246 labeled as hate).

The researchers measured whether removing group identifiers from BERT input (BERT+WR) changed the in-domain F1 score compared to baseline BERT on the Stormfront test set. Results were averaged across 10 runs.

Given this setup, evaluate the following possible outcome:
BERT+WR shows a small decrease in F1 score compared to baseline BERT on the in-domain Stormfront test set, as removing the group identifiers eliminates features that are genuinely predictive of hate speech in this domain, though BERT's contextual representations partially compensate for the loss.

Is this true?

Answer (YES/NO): YES